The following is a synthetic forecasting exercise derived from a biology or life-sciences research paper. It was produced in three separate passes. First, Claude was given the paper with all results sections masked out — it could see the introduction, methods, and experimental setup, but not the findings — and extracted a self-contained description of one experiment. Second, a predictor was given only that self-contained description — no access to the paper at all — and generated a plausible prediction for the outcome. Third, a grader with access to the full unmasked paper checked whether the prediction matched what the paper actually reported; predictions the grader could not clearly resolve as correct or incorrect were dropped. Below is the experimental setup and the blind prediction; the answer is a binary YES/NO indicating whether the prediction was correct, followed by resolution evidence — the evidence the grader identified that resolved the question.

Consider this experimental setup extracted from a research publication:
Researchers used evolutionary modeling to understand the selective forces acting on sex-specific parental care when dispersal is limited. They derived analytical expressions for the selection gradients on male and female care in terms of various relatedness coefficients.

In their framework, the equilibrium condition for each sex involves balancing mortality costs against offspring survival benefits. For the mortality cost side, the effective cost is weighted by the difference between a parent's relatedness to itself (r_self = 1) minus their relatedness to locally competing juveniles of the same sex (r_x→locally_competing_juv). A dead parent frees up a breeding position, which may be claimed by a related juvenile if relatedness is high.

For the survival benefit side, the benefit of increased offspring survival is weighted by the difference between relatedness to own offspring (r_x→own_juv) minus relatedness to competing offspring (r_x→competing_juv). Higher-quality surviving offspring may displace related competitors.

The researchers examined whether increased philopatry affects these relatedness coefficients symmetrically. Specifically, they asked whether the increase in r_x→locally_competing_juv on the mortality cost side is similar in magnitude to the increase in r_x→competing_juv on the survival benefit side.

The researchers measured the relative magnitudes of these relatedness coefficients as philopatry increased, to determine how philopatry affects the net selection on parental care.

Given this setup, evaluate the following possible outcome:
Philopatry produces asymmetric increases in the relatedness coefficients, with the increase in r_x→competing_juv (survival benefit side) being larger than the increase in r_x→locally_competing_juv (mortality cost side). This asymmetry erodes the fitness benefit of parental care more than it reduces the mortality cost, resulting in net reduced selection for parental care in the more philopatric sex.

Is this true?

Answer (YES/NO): NO